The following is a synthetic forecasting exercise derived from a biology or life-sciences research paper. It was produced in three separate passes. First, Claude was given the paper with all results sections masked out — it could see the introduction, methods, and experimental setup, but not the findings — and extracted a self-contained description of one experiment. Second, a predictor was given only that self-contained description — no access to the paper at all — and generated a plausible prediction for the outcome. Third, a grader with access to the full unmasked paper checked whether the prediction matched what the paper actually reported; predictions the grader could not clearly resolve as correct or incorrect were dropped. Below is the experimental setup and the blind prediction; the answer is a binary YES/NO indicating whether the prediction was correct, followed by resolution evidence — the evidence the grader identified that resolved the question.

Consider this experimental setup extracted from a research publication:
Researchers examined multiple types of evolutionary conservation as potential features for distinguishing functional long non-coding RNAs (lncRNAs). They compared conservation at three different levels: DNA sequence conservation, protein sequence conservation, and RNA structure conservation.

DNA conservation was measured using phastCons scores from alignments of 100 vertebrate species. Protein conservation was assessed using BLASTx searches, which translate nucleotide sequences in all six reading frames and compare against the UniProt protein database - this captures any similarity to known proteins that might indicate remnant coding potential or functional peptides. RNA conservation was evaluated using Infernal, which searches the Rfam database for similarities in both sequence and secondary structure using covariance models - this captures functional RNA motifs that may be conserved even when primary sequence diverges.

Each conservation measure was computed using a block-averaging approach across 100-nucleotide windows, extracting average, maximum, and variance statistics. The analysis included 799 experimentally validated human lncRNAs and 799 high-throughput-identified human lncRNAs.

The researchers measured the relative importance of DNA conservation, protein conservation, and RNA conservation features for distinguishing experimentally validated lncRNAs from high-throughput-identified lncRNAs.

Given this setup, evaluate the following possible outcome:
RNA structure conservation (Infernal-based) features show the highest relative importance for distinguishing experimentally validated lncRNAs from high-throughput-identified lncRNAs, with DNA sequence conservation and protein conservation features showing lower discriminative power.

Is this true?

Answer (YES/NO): YES